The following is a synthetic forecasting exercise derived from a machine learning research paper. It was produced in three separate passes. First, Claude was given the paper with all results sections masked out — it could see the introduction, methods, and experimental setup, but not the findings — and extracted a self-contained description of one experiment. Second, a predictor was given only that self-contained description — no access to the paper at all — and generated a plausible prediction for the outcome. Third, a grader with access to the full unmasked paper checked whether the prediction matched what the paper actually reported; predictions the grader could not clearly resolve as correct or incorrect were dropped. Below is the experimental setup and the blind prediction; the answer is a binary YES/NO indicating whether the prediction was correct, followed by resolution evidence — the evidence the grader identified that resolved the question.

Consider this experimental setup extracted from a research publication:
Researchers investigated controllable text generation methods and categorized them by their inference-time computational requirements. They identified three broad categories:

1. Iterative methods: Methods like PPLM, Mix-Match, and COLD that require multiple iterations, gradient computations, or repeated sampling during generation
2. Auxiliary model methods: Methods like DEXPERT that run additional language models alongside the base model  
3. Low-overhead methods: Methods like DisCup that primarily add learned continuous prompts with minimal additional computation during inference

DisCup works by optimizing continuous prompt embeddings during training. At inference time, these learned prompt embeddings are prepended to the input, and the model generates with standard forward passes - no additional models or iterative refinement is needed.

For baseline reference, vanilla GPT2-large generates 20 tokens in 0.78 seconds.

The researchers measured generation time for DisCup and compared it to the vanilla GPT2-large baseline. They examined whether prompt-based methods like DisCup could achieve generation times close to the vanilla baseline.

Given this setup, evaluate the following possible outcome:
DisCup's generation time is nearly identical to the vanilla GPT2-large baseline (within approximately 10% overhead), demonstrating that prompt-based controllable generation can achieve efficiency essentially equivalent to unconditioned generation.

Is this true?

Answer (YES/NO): NO